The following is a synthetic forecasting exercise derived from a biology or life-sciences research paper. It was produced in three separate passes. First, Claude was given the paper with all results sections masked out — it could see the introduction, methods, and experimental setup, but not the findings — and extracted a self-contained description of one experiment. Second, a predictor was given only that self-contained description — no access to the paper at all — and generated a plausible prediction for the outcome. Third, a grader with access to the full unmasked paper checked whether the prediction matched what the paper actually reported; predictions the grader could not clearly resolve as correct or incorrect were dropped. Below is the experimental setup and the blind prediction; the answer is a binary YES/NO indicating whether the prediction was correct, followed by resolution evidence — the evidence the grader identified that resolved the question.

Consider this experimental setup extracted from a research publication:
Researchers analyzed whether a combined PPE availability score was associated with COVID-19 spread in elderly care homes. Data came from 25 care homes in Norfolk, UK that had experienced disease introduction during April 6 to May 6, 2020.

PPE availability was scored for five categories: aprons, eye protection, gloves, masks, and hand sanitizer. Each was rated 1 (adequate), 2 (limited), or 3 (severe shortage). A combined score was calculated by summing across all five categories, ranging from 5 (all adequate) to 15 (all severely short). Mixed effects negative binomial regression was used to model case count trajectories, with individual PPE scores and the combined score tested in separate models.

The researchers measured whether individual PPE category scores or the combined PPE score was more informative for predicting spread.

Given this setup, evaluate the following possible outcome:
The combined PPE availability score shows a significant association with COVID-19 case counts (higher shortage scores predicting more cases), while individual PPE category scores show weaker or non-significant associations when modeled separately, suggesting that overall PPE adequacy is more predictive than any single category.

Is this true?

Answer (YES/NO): NO